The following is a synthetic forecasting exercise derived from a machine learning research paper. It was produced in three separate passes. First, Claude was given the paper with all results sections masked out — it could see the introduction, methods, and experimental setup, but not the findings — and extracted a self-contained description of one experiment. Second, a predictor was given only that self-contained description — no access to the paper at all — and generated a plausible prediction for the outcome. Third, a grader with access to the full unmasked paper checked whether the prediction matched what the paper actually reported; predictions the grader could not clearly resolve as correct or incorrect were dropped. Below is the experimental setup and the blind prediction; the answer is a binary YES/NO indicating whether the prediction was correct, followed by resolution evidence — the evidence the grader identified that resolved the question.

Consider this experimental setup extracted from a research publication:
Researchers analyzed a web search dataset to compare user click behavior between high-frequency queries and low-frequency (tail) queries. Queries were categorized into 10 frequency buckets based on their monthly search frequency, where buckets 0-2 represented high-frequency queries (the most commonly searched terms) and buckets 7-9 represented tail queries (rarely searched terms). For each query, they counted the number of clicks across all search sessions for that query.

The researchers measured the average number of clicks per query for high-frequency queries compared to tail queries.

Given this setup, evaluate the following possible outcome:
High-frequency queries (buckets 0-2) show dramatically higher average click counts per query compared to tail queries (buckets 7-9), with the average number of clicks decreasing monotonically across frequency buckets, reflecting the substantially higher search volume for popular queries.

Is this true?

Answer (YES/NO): NO